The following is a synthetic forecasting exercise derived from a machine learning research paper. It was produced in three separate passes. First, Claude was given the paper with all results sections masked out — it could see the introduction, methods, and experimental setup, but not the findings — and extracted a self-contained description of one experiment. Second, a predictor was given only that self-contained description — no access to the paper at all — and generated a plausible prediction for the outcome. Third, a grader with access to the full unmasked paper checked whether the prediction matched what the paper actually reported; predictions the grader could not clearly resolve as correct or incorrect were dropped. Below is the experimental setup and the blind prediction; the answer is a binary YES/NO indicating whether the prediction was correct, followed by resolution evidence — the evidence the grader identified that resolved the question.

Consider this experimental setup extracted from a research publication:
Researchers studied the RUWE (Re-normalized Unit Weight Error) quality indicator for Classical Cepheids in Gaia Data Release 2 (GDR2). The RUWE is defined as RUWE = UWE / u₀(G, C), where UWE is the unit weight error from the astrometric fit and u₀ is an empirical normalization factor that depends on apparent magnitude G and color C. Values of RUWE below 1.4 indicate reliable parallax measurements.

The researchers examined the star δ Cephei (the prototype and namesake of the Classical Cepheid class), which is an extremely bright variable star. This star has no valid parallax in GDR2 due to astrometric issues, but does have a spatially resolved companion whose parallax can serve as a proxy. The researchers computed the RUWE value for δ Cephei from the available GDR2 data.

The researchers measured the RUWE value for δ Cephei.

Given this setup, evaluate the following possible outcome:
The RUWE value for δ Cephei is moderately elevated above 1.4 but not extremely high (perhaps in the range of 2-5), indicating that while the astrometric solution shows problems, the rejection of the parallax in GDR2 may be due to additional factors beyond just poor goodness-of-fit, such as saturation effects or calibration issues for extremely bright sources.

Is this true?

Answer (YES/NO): NO